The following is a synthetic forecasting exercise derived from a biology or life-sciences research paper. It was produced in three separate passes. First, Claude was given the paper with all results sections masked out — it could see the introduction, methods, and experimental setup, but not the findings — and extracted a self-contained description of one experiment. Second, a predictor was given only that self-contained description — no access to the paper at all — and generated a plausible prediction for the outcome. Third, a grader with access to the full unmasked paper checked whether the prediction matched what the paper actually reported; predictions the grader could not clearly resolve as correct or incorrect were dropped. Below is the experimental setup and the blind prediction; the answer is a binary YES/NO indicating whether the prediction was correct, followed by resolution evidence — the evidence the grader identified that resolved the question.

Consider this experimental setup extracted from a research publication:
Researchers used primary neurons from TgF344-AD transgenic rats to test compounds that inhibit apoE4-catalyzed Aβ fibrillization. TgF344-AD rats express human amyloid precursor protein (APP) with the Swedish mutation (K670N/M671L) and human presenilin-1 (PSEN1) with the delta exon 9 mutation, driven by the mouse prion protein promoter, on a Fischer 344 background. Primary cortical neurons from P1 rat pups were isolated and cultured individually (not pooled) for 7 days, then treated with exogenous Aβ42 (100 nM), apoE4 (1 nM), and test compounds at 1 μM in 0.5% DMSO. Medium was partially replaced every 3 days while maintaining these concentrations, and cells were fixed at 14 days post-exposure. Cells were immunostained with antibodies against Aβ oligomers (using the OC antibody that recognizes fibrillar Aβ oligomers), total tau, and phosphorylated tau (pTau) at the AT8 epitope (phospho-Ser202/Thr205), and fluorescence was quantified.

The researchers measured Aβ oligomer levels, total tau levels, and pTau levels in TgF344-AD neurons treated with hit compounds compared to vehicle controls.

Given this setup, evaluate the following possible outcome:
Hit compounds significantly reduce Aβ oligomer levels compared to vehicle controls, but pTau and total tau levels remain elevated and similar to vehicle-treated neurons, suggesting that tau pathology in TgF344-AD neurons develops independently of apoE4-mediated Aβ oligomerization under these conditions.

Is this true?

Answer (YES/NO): NO